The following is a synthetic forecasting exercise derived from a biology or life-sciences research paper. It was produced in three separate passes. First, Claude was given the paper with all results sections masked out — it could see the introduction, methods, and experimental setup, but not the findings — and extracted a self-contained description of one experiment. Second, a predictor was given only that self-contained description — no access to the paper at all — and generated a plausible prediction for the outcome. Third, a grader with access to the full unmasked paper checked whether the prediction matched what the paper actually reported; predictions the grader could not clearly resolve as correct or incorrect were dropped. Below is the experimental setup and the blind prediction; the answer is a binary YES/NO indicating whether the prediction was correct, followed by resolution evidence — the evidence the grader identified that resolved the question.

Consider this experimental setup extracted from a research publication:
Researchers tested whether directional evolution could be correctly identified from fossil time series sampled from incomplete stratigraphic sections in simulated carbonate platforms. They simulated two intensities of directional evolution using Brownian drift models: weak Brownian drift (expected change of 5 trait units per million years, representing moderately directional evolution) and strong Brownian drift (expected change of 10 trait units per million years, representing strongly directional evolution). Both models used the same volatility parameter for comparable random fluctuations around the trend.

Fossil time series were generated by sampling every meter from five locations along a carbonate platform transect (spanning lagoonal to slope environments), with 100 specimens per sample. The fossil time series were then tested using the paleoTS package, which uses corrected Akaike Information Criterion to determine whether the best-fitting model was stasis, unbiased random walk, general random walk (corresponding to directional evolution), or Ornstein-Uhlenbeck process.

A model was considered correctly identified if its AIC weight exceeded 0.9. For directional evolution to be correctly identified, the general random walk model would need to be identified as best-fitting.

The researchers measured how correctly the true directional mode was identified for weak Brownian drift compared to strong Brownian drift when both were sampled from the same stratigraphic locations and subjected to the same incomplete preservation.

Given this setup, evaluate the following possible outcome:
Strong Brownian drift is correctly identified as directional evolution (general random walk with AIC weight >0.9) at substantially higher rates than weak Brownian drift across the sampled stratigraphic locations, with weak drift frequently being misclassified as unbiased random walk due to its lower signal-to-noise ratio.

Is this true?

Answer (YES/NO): NO